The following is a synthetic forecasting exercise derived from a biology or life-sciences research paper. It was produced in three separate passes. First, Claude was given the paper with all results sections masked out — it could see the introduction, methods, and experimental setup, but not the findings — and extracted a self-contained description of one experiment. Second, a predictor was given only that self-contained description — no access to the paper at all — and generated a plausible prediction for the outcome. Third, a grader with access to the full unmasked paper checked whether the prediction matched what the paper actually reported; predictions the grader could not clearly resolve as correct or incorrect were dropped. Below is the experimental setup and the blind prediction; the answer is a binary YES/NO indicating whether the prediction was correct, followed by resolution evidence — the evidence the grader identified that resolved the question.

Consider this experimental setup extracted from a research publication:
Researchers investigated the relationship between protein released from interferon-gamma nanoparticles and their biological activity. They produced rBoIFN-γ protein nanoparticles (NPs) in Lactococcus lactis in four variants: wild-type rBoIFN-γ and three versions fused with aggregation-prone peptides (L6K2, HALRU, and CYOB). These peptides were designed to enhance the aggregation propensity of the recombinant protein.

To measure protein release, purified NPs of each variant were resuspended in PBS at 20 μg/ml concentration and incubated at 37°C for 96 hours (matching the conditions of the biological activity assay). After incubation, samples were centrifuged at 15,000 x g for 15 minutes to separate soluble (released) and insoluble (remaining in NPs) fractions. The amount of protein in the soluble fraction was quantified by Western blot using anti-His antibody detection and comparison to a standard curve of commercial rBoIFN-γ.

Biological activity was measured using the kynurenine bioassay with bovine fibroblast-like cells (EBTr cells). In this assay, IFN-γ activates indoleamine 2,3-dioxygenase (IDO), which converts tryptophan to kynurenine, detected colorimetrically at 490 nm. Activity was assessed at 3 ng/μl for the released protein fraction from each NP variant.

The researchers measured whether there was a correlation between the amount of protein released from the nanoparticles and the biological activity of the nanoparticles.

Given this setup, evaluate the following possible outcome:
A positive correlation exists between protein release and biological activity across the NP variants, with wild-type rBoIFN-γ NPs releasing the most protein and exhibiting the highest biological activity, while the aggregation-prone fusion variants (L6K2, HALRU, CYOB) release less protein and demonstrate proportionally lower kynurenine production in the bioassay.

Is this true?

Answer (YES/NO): NO